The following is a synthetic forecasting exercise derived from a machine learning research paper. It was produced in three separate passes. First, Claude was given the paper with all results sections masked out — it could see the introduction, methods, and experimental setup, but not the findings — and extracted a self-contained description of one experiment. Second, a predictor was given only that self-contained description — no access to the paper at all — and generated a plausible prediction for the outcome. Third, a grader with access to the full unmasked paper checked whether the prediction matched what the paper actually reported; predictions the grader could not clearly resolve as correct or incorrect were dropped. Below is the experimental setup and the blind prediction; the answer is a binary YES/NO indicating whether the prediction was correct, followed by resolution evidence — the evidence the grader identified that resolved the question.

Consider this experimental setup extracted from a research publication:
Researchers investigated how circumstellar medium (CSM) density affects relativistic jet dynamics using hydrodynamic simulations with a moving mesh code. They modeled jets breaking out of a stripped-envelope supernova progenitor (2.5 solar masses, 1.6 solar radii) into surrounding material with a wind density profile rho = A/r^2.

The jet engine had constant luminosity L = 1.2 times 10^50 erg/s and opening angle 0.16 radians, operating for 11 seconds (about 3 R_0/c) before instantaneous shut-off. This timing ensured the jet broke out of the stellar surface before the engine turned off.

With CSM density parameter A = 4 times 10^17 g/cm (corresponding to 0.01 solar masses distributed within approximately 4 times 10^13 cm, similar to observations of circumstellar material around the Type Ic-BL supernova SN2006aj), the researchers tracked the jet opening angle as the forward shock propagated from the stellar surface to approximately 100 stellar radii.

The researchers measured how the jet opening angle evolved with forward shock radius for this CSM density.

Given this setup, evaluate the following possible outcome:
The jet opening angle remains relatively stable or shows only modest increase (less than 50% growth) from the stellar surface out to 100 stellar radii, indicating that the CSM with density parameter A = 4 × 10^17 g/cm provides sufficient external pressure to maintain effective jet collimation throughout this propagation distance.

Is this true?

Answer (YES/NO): YES